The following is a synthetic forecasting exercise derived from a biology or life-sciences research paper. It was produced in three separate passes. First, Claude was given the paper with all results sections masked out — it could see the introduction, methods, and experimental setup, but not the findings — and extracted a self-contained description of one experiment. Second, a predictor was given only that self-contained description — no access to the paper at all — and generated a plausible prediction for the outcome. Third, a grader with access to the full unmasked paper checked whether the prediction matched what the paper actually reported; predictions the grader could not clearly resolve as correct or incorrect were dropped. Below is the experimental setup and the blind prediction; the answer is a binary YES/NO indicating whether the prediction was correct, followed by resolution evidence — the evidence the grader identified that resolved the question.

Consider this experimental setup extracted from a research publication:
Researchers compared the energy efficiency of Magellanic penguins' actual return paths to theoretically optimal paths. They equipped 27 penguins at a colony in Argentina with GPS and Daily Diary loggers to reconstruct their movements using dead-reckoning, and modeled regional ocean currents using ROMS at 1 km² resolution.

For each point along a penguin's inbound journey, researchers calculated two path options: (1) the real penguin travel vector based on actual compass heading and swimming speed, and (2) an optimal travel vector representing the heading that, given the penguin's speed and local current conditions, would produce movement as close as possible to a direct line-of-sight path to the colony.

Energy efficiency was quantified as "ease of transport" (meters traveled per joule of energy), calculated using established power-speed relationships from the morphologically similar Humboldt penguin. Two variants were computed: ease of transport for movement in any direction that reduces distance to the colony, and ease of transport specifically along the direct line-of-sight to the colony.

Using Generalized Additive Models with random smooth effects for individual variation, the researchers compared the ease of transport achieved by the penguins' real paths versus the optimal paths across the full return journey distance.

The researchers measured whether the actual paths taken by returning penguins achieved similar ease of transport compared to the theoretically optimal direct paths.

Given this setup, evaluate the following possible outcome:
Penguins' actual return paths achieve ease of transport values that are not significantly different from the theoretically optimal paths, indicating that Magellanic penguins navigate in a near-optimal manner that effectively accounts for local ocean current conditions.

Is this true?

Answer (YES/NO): NO